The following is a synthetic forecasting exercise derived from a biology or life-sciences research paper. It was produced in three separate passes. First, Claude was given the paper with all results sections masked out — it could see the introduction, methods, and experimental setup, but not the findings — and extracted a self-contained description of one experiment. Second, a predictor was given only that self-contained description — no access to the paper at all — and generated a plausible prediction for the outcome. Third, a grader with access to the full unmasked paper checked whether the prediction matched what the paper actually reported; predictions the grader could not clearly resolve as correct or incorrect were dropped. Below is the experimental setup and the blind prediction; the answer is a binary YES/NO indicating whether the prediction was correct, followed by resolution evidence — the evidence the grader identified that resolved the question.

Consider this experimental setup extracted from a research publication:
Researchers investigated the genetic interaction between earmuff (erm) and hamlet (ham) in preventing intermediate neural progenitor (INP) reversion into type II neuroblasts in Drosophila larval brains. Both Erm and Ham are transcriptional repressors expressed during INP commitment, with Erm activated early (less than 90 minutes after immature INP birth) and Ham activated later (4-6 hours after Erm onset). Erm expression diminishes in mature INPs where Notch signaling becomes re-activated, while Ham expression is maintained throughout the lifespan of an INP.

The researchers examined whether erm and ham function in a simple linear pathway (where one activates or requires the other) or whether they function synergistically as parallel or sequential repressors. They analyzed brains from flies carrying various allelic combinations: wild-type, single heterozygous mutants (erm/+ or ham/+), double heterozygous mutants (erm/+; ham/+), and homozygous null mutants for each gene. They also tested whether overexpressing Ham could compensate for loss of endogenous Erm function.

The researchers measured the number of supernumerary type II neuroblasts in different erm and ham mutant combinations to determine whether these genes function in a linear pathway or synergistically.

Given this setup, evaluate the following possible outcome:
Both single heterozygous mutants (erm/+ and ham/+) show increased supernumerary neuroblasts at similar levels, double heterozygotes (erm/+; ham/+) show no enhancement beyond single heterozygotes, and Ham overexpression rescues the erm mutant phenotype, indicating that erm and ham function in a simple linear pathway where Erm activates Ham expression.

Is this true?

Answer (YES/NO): NO